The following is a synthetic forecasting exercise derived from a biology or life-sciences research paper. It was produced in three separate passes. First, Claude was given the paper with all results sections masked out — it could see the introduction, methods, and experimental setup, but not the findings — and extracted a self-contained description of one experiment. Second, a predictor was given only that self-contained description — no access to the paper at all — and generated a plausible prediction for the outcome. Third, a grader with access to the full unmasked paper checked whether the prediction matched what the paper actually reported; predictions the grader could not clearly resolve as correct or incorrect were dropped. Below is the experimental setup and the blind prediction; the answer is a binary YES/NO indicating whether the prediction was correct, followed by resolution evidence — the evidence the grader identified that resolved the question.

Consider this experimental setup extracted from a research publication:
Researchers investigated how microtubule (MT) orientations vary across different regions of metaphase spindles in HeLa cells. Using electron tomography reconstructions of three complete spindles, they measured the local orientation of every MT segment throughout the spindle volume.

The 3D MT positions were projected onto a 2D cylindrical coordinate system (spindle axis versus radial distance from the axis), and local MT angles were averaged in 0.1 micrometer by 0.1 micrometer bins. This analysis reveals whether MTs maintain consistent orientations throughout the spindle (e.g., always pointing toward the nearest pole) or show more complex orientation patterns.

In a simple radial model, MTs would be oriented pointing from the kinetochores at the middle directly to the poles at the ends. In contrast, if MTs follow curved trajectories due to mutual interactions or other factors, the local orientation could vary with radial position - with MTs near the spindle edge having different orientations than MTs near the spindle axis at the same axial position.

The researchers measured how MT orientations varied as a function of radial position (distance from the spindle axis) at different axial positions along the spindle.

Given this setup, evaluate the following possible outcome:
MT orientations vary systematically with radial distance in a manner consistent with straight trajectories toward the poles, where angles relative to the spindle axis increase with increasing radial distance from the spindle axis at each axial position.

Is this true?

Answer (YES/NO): NO